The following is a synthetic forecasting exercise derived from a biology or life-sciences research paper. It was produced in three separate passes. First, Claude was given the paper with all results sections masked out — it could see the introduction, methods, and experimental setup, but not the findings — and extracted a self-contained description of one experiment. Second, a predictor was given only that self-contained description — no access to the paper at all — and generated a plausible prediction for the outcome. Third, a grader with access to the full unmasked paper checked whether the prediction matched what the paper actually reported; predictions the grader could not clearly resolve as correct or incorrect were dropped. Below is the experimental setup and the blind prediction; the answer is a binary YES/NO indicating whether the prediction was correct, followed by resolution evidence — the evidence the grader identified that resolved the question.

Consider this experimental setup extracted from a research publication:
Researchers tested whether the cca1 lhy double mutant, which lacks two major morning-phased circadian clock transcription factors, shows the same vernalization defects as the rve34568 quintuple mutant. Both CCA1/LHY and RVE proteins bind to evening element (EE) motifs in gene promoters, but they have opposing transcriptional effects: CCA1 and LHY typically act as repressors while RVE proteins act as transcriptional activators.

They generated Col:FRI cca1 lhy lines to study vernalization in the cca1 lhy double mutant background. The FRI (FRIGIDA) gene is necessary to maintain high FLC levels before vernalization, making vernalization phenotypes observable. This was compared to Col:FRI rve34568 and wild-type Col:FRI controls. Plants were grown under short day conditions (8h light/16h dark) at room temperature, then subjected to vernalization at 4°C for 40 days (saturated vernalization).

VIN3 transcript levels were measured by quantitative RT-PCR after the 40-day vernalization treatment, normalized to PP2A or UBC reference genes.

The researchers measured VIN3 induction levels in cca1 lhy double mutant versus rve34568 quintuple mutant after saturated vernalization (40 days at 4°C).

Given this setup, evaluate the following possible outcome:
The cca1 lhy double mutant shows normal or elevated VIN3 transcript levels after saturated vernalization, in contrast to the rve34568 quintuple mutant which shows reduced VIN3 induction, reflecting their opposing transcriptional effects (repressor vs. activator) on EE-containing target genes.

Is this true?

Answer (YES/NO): NO